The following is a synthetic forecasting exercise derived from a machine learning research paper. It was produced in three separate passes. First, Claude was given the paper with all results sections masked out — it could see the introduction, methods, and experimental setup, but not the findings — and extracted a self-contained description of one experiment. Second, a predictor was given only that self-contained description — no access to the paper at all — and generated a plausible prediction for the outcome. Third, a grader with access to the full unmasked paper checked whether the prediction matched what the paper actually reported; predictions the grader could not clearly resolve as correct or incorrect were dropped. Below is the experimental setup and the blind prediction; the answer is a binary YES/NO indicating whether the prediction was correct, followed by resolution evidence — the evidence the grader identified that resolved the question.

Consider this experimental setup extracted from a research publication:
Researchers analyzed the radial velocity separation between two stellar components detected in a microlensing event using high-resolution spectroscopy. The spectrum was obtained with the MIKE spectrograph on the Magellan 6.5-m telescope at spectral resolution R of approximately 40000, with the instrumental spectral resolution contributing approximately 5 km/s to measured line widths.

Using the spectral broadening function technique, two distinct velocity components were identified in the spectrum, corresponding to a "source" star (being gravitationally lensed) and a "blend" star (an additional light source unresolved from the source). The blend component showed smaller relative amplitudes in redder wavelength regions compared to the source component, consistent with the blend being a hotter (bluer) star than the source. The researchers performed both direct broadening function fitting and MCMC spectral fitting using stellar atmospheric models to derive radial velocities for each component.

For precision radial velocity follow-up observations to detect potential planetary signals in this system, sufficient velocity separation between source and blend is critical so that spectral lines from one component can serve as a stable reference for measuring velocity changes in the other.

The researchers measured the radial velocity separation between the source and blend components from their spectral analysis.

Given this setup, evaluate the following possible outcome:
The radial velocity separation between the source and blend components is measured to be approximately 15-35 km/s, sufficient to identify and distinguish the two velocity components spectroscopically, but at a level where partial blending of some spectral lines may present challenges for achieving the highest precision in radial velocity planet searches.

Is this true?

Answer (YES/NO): NO